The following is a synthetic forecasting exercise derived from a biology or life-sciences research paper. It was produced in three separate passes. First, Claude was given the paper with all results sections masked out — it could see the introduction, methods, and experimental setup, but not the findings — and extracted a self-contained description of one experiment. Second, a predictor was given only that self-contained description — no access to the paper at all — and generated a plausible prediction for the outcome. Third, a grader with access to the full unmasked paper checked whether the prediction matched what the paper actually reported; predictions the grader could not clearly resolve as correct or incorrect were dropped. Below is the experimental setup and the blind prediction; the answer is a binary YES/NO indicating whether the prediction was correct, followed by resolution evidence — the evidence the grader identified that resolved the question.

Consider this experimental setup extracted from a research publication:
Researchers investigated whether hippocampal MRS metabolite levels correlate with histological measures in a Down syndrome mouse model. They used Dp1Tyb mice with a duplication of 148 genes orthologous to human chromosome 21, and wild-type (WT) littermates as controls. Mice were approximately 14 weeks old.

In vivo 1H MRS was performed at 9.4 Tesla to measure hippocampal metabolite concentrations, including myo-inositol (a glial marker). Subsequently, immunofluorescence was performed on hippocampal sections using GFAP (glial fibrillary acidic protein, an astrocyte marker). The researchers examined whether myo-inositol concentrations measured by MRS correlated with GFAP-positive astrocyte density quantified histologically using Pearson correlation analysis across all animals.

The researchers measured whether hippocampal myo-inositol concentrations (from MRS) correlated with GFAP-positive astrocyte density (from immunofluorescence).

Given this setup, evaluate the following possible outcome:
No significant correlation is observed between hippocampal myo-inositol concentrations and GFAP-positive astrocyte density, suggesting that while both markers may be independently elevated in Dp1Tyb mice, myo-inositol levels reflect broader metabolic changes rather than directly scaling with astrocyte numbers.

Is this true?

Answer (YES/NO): YES